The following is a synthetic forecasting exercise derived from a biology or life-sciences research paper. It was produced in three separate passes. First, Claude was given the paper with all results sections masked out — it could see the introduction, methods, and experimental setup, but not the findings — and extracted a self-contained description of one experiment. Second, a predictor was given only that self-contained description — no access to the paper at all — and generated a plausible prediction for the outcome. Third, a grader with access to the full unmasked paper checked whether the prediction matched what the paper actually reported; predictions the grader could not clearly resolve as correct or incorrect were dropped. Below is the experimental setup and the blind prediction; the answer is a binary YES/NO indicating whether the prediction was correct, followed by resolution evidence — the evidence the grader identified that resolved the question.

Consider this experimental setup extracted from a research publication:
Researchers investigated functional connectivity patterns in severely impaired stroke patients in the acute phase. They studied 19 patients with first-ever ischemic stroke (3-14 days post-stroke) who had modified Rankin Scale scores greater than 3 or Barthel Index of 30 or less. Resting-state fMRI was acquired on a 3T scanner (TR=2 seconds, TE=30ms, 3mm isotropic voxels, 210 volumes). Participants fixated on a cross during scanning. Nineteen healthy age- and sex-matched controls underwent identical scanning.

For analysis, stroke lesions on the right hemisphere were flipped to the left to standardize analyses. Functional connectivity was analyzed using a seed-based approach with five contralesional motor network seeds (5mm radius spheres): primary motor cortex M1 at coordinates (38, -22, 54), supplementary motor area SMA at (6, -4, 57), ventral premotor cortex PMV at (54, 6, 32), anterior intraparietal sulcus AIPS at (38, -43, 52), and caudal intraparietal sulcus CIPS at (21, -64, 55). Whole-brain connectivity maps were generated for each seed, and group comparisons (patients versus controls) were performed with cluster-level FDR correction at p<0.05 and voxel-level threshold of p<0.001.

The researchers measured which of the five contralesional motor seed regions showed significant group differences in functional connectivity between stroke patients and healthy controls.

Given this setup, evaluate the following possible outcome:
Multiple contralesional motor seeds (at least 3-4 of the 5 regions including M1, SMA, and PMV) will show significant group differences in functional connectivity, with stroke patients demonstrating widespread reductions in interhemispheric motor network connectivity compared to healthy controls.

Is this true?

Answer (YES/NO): NO